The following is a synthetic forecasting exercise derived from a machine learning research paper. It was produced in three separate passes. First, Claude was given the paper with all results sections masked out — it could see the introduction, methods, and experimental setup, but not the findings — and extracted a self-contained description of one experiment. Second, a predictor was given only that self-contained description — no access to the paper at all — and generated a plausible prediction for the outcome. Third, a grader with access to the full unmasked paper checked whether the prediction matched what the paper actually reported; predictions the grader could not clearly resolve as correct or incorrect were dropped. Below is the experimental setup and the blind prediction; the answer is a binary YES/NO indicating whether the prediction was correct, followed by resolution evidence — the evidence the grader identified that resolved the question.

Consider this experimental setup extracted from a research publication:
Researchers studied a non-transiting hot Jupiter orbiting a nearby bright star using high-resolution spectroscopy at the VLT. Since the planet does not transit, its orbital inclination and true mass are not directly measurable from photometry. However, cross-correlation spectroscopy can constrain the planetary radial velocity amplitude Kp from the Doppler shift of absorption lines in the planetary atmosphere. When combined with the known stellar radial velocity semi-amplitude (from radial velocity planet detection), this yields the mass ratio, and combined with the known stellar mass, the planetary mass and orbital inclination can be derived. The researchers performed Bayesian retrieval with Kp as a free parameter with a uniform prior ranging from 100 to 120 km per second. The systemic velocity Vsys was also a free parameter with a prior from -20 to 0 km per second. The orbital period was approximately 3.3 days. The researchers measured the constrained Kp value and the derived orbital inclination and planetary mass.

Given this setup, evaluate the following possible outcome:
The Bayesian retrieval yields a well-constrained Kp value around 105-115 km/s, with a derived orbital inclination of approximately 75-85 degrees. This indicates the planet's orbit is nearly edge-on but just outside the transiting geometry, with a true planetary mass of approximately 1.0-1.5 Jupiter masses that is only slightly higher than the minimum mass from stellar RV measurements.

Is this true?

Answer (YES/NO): NO